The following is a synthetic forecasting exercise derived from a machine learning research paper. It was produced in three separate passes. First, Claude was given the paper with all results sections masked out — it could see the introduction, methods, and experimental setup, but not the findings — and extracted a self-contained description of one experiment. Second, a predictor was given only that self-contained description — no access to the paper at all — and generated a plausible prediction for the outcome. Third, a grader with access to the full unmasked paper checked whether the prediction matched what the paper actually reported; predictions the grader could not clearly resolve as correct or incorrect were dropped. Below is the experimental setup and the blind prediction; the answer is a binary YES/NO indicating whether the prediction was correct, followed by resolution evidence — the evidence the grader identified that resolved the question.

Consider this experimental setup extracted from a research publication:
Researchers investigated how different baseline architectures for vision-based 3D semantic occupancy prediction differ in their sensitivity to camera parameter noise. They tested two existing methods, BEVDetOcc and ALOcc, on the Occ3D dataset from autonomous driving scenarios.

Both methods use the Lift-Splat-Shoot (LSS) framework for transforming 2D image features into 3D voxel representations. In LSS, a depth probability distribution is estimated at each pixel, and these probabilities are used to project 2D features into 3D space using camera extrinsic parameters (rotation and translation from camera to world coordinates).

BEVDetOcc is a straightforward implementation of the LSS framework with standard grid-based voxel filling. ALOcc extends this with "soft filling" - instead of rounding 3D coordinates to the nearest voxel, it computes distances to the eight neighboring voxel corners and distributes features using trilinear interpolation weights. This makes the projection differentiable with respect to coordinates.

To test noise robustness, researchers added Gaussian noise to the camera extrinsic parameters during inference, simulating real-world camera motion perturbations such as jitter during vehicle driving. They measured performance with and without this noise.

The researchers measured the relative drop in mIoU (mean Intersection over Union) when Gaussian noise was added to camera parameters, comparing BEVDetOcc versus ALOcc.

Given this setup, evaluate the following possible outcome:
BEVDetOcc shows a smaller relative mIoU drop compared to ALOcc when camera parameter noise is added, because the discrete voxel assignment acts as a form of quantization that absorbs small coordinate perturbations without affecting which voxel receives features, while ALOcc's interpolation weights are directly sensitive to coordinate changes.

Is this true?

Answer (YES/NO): NO